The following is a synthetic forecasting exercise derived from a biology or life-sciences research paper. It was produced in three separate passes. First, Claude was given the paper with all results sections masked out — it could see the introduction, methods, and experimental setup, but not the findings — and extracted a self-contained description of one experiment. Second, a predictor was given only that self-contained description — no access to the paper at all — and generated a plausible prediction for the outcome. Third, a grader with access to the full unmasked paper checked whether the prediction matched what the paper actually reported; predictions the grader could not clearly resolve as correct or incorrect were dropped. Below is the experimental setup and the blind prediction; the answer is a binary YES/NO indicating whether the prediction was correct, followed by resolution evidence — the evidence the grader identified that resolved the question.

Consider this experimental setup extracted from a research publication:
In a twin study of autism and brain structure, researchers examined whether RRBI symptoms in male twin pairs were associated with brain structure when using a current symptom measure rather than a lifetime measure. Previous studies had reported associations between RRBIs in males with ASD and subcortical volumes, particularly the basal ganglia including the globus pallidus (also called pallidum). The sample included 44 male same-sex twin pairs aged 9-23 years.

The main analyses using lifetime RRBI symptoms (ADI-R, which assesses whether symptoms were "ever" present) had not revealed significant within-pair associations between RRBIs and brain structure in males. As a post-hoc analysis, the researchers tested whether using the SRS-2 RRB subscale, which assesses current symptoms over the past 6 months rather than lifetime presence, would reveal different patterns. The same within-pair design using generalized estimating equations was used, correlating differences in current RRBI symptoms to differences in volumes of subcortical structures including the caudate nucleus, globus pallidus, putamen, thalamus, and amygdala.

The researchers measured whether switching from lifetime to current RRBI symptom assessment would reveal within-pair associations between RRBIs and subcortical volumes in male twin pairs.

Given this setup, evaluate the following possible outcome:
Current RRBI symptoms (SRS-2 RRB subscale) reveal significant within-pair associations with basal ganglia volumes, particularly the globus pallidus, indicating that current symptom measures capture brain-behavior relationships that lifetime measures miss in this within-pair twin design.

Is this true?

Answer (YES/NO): YES